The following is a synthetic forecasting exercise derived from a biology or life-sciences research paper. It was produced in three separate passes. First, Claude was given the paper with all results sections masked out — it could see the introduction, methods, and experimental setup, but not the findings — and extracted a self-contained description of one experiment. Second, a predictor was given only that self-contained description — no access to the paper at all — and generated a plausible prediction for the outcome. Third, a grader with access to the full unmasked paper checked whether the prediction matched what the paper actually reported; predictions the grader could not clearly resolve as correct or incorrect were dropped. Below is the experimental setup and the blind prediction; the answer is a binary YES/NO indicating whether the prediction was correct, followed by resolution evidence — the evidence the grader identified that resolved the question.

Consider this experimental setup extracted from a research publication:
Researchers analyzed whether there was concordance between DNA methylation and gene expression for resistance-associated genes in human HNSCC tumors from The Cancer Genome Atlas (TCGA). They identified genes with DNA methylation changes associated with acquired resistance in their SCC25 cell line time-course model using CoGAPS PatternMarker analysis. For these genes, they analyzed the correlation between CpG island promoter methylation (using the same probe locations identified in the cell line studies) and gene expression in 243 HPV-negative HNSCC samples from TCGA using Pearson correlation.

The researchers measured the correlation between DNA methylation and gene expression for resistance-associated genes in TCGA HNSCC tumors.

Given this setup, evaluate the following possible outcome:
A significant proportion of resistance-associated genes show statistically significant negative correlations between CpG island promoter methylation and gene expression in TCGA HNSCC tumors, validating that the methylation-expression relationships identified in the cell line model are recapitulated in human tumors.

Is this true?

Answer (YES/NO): NO